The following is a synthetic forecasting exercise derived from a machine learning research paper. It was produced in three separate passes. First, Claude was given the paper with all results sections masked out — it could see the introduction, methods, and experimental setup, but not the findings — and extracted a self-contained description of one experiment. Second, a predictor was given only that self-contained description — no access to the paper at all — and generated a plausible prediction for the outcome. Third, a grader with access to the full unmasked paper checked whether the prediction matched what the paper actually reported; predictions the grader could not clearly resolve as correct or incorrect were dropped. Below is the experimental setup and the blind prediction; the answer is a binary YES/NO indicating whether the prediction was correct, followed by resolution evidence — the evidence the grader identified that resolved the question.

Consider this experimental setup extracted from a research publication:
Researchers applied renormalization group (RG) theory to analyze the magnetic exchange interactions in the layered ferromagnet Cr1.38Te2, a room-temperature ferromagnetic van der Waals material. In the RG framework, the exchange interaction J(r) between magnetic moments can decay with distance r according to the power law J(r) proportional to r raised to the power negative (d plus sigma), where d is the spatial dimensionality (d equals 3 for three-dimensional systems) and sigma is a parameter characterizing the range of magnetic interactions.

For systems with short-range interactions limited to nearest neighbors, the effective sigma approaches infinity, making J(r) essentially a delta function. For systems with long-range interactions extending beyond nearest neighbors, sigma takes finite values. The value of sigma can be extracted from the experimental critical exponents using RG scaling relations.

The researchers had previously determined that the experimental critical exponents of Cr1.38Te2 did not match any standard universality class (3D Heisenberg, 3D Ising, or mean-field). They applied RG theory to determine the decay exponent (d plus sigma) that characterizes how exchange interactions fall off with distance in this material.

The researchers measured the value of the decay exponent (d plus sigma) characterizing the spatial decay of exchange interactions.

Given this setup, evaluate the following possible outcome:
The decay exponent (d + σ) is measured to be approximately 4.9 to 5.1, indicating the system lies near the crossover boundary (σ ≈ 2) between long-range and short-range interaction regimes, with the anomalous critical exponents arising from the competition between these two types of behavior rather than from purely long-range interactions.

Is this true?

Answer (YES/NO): NO